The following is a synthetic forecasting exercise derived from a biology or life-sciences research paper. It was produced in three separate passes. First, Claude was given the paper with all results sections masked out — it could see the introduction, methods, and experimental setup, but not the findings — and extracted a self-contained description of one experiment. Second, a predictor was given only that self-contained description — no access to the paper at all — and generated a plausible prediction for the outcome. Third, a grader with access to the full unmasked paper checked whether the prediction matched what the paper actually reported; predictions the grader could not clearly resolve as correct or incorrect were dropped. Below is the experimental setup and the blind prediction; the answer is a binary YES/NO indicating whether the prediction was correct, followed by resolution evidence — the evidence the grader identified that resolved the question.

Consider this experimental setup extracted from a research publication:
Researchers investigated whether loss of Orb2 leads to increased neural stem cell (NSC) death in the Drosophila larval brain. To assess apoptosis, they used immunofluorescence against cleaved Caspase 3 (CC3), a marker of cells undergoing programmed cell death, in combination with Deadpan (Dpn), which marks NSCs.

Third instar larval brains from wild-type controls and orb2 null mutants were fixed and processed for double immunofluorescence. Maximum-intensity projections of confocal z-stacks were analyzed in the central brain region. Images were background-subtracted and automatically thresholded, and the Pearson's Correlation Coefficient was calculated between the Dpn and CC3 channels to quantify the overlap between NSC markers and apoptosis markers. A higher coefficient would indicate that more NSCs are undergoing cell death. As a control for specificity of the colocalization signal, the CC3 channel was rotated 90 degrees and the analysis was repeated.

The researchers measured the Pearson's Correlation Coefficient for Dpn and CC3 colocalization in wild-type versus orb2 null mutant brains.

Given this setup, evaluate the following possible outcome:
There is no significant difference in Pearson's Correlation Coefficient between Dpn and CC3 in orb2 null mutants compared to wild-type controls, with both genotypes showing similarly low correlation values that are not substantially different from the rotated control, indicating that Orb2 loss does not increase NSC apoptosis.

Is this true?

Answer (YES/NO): YES